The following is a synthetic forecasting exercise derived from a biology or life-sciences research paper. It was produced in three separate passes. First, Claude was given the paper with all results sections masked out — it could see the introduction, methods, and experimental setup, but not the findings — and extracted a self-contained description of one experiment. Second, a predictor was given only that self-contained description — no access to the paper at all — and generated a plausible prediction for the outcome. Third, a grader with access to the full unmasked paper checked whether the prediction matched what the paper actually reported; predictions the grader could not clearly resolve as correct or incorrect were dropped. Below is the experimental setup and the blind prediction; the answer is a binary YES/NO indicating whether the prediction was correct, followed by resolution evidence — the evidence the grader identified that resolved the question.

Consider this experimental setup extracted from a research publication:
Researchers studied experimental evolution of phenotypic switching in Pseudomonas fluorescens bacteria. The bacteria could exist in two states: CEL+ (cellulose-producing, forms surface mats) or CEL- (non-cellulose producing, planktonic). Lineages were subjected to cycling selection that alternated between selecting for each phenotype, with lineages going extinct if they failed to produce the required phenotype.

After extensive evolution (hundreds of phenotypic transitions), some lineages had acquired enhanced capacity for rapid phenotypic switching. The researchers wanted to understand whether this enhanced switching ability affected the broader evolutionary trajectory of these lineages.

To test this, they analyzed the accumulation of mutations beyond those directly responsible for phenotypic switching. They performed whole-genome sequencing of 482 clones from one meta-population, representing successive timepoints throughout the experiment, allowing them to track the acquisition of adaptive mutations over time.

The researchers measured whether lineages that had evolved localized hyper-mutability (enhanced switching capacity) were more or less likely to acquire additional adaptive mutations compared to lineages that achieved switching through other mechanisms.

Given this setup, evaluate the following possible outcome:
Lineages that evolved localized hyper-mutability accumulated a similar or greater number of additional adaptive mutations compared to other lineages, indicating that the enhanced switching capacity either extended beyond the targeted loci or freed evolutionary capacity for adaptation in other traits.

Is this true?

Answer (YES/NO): YES